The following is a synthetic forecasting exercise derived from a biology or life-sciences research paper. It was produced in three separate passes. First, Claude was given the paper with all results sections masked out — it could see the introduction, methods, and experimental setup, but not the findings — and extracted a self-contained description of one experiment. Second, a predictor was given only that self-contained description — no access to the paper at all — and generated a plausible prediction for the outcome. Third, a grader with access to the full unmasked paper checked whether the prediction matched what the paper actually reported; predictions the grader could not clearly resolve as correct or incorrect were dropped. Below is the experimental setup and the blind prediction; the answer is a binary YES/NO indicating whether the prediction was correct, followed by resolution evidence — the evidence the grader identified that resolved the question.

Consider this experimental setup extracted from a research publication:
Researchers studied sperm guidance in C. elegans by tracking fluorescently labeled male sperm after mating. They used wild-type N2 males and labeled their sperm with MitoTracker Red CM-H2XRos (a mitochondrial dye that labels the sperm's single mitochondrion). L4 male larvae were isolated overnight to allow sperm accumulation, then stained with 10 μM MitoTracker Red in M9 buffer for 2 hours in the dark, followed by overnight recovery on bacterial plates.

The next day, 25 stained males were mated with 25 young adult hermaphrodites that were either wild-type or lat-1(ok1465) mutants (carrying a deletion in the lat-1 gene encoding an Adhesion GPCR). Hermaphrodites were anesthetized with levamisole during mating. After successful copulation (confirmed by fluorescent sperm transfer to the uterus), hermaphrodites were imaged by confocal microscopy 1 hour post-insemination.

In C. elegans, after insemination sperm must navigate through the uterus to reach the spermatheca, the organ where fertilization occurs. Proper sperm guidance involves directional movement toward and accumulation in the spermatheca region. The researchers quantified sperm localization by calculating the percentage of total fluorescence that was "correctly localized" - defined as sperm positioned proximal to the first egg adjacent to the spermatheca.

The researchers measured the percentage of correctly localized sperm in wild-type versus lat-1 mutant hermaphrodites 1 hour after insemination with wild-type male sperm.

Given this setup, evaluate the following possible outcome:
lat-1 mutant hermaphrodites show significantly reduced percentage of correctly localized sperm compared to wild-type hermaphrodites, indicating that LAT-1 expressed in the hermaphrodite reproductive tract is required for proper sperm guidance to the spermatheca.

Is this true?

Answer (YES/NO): YES